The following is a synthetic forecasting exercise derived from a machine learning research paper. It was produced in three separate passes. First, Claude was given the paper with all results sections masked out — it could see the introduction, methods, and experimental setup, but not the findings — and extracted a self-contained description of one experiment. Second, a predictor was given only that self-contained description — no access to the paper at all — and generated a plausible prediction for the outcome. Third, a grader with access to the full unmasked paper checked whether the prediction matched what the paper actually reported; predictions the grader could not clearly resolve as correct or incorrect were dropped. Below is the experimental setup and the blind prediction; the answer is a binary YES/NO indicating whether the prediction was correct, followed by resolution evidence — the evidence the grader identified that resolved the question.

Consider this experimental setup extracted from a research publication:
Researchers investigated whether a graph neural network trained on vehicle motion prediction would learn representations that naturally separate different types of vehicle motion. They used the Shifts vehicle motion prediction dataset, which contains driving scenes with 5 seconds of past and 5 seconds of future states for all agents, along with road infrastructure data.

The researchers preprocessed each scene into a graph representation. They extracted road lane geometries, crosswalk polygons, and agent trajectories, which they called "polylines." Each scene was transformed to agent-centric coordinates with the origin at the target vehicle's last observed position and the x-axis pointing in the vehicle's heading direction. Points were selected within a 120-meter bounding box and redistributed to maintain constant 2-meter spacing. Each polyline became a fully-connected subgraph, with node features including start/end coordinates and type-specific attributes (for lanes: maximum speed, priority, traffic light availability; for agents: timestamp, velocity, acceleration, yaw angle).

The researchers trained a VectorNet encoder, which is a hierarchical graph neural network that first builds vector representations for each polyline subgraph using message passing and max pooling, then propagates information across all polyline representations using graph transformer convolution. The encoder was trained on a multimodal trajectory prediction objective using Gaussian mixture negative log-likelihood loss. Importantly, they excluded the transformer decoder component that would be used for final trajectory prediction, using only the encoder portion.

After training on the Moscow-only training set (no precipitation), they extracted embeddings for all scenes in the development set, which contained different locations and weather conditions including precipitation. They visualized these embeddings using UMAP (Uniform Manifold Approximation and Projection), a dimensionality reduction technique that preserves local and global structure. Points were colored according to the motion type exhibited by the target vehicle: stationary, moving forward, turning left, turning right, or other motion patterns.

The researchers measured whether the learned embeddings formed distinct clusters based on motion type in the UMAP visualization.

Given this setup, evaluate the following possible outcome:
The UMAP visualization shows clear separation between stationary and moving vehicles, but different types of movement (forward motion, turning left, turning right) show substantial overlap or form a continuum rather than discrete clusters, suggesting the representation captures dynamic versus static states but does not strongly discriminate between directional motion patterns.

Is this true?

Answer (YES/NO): NO